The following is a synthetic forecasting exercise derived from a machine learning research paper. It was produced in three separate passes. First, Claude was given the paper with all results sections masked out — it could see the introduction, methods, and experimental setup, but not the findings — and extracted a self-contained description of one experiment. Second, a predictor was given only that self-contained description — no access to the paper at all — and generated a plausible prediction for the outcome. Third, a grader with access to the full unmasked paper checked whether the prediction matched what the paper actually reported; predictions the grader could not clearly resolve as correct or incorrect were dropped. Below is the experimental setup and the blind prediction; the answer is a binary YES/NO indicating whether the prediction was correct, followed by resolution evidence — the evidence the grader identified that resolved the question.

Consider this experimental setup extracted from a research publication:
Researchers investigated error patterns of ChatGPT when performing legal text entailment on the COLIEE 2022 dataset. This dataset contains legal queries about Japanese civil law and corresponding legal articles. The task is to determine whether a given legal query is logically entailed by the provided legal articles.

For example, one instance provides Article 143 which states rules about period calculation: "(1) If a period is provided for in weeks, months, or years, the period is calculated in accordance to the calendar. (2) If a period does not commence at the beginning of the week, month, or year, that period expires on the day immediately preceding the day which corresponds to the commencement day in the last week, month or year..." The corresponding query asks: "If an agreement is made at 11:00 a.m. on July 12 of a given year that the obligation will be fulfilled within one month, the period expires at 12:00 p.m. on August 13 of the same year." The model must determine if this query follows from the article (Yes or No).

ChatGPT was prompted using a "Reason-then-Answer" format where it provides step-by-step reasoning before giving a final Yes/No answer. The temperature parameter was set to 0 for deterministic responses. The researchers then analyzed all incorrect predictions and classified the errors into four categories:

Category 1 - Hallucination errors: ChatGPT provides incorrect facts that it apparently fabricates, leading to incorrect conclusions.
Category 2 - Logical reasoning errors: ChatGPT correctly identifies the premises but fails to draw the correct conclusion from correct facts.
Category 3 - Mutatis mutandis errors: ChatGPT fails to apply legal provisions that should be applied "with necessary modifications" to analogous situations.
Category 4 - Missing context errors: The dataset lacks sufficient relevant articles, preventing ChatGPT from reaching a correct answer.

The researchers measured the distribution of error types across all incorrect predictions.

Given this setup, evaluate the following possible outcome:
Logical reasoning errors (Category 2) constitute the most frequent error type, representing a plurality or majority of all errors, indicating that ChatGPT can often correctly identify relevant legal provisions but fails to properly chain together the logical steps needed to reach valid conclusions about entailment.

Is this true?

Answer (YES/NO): YES